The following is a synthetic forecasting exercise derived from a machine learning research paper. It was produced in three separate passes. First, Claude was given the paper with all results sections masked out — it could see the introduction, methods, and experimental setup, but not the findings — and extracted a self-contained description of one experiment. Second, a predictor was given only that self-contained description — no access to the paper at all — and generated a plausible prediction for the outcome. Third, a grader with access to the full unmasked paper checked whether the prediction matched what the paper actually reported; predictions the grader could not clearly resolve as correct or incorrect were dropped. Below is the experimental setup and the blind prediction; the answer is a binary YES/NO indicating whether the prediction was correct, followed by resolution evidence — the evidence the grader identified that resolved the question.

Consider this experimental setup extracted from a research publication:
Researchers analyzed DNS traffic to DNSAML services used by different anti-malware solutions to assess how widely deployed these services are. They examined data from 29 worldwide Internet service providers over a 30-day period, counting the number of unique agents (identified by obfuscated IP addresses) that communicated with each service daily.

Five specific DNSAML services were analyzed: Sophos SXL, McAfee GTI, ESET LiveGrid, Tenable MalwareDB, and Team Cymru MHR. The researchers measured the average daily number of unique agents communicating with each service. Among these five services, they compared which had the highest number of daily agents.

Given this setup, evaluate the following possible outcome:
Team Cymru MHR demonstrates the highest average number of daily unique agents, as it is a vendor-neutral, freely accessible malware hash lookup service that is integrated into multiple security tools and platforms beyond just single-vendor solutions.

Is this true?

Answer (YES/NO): NO